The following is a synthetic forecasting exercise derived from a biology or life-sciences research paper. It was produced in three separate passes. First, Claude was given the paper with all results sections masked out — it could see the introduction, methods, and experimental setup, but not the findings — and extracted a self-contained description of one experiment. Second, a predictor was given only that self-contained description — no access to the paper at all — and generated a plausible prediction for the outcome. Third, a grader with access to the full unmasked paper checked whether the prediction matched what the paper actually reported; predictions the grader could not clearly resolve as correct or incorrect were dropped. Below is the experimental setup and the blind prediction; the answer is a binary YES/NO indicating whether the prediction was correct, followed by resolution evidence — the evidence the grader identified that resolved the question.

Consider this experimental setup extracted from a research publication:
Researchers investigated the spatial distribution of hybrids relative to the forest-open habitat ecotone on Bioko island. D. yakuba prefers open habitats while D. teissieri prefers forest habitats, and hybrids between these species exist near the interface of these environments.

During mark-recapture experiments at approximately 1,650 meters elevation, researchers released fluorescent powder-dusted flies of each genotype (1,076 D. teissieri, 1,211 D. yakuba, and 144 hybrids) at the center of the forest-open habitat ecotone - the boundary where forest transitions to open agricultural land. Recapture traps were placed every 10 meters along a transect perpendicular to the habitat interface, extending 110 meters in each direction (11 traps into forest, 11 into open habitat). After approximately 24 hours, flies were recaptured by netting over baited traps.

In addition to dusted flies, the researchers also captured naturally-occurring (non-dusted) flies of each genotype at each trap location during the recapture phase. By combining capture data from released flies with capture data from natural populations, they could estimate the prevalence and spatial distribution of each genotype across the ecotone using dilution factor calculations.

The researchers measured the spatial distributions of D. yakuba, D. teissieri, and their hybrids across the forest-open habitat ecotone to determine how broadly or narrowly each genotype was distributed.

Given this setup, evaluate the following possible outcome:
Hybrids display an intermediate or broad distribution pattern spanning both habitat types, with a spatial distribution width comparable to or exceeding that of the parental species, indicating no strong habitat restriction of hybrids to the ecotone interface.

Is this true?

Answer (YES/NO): NO